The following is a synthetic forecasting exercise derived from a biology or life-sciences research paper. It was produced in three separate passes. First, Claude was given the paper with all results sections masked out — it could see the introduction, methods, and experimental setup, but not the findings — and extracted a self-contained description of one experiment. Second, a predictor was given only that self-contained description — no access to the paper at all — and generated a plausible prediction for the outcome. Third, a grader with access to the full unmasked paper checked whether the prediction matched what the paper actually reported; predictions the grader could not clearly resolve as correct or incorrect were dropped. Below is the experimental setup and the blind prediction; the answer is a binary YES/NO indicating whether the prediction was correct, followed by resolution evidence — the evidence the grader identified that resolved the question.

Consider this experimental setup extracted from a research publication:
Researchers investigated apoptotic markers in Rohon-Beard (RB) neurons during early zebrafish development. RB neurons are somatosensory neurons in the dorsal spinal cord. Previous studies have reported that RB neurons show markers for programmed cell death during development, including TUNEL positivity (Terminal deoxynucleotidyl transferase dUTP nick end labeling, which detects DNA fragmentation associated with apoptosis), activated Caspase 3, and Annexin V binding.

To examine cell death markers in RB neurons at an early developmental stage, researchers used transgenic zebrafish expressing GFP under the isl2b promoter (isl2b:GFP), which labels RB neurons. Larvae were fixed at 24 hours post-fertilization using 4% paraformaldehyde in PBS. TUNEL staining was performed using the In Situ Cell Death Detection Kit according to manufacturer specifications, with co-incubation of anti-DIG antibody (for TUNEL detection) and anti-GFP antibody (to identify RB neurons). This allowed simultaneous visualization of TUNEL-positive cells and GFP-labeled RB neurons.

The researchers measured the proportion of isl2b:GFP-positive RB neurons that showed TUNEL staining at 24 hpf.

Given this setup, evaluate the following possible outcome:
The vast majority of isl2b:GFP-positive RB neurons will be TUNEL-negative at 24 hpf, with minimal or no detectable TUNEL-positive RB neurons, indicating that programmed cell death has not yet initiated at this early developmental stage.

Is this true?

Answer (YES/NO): YES